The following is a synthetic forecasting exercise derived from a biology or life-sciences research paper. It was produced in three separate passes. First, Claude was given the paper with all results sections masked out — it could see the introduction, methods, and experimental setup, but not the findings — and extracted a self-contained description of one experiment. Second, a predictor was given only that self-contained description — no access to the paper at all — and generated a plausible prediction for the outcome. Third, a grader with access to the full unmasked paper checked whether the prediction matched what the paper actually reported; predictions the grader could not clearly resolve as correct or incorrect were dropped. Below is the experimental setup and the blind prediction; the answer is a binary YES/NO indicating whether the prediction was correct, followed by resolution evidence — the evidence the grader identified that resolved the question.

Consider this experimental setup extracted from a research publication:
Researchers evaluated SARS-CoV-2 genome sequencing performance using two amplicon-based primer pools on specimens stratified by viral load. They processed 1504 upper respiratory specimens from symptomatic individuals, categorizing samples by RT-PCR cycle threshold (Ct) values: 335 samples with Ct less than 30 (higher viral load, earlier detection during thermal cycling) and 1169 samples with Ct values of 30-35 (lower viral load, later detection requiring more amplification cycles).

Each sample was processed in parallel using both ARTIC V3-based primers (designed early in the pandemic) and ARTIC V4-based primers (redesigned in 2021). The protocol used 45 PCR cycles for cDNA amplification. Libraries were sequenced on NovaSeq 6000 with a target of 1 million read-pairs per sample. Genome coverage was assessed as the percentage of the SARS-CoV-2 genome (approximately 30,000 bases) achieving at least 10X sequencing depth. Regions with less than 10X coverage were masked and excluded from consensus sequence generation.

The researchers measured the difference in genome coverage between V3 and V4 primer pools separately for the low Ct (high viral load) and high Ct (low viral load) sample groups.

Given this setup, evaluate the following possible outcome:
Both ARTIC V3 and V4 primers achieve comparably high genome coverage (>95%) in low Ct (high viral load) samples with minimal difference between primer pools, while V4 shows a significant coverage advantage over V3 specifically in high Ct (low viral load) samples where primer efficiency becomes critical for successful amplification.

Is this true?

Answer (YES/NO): NO